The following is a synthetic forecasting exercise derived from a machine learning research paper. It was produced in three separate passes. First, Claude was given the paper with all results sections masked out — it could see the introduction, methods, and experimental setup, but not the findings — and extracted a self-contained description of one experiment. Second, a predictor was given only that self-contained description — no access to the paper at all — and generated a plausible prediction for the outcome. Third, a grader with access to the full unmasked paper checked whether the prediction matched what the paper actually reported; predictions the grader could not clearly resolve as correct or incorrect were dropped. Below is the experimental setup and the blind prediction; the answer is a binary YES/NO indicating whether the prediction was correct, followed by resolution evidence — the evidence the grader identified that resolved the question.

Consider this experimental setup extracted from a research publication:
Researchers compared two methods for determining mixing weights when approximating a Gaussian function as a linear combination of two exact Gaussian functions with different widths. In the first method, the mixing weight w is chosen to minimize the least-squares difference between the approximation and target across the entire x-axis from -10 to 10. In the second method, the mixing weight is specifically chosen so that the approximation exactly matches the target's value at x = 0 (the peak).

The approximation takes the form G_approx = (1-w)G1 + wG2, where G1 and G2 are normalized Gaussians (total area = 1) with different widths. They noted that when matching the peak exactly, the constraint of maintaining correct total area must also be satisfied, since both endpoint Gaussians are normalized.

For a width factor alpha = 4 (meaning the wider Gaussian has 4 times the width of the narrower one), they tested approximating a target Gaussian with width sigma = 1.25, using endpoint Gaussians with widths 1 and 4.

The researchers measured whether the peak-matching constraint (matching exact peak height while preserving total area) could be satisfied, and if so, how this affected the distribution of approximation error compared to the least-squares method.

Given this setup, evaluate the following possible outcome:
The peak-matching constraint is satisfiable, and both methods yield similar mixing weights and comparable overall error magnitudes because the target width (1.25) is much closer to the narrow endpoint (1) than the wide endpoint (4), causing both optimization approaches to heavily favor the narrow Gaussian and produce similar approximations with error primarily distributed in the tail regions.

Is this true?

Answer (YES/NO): NO